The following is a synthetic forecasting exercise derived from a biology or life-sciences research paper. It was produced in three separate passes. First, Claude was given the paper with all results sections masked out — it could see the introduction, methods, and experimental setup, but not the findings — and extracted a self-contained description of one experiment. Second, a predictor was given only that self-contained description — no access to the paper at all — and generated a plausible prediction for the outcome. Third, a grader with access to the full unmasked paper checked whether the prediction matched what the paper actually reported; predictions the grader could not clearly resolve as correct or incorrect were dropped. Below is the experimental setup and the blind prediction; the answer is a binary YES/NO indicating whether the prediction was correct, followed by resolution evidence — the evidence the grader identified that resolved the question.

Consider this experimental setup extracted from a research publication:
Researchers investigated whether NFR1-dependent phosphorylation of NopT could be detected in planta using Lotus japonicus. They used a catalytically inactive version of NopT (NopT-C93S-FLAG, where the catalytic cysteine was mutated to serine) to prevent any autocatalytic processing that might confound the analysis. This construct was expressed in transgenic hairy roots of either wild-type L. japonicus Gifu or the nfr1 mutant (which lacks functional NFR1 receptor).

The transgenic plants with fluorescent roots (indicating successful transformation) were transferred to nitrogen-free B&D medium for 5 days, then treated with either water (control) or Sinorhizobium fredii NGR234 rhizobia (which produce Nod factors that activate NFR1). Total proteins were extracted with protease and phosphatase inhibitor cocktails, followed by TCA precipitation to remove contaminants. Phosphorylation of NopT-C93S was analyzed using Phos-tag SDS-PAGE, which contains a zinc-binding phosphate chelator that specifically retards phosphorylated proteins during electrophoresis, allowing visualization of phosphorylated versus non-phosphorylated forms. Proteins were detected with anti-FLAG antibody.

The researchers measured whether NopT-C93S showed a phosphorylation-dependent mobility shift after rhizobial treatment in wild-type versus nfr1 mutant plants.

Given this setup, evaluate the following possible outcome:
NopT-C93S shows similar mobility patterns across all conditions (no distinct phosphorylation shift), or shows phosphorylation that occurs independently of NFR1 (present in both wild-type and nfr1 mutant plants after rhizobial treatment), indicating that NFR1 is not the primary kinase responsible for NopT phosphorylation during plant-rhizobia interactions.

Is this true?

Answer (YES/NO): NO